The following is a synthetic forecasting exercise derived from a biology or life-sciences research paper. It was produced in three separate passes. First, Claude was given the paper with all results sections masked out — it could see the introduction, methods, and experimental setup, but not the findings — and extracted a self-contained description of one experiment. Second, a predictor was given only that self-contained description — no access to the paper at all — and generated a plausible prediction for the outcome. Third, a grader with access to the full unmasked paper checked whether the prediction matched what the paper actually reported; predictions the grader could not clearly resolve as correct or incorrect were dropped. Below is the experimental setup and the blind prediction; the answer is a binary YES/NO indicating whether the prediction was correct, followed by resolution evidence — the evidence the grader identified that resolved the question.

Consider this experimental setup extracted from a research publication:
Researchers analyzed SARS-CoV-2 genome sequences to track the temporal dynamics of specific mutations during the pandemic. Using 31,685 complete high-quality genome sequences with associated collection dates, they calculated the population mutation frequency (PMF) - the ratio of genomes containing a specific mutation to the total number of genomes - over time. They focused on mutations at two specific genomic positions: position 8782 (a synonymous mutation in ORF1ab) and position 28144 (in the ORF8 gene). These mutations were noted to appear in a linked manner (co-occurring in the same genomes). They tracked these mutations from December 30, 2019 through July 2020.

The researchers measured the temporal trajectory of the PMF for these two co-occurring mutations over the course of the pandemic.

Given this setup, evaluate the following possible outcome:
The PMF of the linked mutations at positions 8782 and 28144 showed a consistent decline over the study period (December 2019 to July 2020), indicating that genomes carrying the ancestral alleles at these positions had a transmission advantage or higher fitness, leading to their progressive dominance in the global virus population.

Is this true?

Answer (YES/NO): NO